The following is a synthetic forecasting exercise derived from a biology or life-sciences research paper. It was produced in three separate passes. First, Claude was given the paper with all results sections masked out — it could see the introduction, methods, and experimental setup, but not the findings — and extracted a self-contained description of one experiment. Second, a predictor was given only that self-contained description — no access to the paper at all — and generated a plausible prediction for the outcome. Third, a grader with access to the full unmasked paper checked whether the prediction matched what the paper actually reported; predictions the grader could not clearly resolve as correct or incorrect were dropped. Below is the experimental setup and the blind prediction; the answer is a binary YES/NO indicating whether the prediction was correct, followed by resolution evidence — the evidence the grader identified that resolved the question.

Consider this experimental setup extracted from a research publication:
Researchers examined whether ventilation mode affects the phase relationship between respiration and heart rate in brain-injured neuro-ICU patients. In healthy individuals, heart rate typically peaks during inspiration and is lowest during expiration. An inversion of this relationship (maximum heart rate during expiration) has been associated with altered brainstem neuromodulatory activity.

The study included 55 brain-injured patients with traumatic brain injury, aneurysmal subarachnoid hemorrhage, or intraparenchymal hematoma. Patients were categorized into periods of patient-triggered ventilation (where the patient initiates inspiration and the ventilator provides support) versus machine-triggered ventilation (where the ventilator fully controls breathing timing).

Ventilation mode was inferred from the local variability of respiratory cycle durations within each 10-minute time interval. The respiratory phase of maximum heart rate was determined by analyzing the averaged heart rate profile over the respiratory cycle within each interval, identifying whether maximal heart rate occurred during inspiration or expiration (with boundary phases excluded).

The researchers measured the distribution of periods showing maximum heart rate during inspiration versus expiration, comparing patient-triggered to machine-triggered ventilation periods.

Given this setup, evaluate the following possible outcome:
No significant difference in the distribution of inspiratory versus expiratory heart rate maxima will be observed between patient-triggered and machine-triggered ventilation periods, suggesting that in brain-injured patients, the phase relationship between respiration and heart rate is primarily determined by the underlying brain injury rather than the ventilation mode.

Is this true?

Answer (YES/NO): YES